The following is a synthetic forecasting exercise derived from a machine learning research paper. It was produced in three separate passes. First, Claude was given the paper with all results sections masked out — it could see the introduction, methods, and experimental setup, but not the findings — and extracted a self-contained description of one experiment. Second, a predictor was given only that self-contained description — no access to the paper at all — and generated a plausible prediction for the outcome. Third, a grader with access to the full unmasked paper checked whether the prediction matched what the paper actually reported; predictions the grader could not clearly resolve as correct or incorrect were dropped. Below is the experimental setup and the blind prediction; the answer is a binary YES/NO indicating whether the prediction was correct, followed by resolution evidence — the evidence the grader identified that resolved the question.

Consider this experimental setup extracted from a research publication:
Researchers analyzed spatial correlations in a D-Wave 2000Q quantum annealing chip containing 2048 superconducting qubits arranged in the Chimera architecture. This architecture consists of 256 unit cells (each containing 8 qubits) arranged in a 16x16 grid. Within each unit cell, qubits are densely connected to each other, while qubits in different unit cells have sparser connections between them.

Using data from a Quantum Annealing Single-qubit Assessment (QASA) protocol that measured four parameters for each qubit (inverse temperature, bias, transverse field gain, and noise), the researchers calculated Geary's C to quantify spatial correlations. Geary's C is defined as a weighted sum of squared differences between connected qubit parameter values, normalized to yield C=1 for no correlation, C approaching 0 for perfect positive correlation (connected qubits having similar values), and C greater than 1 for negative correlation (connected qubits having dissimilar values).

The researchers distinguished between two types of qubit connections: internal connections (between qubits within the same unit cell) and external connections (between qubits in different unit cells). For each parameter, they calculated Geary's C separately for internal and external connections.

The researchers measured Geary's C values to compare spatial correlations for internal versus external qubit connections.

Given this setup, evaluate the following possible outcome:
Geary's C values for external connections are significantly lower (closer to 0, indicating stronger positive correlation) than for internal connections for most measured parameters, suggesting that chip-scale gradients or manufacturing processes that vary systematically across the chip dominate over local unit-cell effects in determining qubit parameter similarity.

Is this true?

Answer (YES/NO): NO